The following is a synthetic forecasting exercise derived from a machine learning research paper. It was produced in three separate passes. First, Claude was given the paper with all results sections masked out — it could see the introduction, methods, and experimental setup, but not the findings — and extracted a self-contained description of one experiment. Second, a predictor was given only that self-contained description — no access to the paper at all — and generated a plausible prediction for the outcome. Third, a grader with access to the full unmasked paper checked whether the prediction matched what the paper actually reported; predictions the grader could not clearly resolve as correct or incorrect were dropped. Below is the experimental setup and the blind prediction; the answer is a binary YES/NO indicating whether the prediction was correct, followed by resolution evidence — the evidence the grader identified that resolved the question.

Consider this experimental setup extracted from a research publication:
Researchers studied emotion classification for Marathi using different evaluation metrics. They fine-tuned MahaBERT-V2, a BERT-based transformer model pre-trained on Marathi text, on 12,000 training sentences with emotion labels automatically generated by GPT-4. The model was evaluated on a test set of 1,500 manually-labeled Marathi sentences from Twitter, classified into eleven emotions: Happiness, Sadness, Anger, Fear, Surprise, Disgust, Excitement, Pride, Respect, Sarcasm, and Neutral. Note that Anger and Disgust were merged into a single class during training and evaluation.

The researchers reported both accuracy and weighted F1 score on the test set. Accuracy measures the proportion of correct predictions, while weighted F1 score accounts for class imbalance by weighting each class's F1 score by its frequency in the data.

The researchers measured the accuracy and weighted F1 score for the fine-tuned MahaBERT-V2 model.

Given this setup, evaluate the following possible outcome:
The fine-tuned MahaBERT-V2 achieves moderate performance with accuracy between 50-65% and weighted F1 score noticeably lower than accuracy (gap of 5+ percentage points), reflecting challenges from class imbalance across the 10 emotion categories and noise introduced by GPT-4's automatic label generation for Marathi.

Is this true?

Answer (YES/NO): YES